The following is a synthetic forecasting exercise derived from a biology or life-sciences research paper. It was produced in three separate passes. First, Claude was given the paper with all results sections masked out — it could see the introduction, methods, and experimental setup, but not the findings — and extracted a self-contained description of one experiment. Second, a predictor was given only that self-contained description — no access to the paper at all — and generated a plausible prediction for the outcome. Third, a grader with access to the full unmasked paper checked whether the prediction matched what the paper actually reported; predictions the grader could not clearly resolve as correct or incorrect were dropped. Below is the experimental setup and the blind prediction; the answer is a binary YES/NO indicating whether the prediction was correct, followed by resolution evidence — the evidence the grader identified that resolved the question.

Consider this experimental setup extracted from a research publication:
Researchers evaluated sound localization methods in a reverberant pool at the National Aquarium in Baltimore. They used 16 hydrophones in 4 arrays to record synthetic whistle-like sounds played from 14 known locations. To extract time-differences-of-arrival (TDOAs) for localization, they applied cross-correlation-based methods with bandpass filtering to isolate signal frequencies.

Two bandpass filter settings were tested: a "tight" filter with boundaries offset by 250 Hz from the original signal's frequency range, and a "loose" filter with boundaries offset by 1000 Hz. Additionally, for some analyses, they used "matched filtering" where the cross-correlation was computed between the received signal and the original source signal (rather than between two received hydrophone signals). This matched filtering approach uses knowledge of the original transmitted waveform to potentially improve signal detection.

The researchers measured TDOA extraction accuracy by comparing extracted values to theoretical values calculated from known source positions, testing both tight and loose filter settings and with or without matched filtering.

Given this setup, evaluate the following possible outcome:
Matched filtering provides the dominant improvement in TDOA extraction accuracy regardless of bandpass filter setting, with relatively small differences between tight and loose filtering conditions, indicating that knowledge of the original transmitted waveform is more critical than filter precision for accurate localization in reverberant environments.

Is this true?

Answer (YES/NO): NO